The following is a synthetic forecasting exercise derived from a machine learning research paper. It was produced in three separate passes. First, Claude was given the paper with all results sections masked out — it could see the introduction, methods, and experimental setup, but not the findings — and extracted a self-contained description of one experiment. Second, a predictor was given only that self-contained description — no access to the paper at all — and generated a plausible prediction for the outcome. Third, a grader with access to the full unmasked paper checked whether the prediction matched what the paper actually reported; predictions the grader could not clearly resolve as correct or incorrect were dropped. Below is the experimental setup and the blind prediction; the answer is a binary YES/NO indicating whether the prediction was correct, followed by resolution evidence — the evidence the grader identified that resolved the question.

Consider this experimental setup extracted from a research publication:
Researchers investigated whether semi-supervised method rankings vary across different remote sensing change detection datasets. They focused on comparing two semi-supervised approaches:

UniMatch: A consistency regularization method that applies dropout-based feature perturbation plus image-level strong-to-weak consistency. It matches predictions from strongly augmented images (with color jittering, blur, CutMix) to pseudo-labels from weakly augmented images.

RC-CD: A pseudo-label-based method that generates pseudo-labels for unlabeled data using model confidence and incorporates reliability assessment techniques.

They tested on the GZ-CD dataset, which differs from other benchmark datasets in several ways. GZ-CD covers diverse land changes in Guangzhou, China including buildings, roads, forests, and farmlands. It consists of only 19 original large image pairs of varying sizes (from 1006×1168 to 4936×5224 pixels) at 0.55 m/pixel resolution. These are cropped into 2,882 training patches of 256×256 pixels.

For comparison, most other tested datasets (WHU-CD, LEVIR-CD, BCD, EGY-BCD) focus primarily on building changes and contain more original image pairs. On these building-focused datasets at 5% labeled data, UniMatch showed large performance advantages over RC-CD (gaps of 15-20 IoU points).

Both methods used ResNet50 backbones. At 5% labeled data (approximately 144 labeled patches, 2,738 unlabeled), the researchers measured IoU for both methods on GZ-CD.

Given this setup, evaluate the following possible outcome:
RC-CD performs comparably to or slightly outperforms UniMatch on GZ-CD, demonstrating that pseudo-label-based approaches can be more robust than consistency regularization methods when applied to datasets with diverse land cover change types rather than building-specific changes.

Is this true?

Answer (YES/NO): NO